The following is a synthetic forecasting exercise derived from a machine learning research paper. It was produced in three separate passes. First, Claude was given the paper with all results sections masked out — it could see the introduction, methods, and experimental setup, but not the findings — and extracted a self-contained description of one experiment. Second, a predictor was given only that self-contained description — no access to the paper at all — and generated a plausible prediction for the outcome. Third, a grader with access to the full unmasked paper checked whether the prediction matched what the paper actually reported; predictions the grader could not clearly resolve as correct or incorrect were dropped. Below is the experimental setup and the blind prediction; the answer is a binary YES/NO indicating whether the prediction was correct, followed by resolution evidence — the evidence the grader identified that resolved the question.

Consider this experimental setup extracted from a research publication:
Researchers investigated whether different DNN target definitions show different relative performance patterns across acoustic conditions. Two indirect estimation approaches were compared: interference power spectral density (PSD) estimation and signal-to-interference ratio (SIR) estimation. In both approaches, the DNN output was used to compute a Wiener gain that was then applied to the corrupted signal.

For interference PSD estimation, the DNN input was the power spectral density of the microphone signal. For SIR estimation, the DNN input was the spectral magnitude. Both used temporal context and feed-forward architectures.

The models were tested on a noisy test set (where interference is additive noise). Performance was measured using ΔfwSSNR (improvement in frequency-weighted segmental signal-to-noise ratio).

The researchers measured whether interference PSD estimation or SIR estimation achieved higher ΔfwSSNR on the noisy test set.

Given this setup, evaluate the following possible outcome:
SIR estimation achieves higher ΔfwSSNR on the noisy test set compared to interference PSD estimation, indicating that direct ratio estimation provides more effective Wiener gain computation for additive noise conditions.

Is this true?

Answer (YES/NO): NO